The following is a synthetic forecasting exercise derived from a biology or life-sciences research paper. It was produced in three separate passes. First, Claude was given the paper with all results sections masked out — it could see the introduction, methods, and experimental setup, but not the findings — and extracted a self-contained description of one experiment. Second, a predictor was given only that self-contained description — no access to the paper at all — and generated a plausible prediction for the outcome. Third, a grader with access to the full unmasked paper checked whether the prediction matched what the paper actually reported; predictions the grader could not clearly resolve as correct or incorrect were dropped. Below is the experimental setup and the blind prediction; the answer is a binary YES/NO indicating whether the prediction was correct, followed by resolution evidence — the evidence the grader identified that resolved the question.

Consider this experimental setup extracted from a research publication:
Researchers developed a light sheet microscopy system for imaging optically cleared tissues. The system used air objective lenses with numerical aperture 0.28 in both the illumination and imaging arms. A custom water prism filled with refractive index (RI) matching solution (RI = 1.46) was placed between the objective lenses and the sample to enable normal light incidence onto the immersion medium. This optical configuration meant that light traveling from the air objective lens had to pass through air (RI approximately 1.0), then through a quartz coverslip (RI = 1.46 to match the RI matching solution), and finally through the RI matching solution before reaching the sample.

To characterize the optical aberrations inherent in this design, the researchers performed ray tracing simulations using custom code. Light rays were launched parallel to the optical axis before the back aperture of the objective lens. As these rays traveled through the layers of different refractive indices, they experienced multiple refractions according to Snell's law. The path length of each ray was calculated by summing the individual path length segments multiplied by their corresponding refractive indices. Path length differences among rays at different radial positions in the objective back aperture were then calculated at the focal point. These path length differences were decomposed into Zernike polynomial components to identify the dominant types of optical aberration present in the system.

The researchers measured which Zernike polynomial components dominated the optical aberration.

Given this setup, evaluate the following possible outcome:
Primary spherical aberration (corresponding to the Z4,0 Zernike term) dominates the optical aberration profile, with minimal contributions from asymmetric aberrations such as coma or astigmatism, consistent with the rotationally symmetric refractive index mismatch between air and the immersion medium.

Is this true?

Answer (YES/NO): NO